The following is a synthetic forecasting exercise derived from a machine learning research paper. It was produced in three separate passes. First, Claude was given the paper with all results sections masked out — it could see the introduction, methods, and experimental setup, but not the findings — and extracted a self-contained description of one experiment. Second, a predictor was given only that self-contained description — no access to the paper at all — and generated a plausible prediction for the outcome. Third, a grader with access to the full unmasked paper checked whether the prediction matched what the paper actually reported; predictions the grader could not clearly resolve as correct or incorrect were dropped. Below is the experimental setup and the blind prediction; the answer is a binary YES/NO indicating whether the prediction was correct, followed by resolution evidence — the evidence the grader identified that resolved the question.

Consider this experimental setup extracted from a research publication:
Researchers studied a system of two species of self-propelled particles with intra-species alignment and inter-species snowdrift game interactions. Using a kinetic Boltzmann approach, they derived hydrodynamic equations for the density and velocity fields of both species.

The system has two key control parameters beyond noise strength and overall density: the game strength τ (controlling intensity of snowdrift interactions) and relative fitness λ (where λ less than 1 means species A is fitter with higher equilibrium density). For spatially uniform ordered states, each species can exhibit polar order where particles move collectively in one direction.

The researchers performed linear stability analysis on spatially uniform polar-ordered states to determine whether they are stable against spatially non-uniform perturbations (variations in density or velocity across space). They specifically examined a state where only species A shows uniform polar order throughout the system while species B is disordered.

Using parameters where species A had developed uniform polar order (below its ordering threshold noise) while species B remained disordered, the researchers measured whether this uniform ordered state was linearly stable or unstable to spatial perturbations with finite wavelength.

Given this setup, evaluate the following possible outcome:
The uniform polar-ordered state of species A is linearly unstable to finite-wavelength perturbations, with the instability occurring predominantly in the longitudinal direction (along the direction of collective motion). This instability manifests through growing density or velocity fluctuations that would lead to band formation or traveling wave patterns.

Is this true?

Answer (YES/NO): YES